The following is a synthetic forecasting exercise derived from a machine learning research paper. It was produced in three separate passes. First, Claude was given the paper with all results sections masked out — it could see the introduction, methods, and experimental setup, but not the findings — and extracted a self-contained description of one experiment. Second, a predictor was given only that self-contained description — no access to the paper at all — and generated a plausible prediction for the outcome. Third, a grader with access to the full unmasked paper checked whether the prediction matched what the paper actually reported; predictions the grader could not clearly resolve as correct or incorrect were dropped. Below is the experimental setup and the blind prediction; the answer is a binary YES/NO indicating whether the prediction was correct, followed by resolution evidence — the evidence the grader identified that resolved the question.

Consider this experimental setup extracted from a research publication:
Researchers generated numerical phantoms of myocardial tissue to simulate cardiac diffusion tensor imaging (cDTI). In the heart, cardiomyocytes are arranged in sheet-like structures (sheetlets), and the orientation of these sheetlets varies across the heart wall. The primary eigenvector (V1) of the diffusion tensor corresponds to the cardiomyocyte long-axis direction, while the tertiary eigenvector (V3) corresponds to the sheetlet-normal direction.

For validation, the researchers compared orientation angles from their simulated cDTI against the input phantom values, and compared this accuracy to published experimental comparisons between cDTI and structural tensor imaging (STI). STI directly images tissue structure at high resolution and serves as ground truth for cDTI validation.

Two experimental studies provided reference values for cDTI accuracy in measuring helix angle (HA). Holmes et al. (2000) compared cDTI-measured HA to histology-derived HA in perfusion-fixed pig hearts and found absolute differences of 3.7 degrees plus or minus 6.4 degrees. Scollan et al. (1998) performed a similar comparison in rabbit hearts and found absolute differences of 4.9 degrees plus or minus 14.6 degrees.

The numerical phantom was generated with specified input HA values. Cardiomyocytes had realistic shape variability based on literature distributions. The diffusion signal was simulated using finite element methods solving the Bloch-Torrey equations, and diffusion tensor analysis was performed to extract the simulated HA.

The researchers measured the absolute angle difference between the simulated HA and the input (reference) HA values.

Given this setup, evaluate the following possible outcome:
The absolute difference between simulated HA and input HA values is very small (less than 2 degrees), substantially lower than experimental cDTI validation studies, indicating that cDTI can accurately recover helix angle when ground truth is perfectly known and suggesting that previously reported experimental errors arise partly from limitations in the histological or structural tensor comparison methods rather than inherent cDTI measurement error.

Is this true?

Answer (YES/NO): NO